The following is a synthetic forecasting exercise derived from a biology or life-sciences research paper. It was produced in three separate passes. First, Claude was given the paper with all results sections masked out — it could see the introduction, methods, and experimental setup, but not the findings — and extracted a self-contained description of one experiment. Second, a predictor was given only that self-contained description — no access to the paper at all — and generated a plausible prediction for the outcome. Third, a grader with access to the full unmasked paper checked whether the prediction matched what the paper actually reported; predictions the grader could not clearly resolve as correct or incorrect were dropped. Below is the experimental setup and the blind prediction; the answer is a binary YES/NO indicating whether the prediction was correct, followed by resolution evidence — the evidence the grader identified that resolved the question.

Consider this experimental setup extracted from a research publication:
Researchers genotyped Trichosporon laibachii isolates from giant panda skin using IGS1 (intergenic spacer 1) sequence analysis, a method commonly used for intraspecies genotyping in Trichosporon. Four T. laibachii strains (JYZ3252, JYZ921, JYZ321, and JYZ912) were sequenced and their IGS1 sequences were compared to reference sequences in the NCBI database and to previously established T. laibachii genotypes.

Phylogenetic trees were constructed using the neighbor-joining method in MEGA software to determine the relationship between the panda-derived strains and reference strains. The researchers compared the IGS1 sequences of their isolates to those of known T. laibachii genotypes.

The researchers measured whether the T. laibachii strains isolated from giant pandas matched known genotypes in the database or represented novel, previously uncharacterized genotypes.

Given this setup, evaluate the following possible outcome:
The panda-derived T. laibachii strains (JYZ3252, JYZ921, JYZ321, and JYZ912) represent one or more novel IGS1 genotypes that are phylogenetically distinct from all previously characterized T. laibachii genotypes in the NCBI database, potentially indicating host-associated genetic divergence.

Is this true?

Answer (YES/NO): YES